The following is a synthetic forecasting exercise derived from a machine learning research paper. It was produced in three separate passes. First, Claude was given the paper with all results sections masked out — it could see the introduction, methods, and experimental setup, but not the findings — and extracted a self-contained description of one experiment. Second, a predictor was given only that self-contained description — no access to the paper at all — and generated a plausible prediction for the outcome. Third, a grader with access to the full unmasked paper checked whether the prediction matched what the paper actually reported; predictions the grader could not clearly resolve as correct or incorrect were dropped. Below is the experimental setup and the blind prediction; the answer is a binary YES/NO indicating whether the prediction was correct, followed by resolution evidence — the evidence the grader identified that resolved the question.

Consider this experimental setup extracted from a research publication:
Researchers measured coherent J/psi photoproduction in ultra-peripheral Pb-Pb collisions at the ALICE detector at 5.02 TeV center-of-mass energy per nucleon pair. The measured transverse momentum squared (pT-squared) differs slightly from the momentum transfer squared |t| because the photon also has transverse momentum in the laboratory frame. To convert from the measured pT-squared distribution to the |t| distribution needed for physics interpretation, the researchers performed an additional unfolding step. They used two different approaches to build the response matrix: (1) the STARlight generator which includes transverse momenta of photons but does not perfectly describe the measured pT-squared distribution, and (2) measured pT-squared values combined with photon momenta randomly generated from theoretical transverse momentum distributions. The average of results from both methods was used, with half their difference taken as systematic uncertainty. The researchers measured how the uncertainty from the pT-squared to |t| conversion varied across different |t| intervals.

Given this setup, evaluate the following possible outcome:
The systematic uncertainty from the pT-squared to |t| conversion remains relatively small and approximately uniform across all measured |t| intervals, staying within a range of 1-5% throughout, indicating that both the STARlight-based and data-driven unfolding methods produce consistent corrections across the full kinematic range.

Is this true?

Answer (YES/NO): NO